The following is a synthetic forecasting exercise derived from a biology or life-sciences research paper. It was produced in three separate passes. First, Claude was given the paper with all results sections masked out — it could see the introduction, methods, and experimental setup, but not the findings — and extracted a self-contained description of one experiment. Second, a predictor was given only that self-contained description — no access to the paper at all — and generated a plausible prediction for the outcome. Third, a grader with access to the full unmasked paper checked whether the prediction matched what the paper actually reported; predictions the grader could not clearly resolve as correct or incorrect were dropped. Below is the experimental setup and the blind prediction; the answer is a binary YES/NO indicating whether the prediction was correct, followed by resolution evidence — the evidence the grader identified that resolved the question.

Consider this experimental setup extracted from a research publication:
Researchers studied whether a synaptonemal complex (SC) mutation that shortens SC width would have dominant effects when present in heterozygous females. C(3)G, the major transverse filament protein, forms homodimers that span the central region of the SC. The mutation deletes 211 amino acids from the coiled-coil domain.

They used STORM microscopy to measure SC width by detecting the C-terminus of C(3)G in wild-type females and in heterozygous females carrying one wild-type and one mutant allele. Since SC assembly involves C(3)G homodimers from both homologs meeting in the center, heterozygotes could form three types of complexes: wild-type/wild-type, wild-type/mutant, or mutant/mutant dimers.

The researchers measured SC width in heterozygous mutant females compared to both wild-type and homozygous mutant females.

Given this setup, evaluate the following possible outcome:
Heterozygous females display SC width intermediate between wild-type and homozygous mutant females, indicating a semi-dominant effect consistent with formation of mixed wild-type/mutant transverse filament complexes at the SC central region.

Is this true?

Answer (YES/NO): YES